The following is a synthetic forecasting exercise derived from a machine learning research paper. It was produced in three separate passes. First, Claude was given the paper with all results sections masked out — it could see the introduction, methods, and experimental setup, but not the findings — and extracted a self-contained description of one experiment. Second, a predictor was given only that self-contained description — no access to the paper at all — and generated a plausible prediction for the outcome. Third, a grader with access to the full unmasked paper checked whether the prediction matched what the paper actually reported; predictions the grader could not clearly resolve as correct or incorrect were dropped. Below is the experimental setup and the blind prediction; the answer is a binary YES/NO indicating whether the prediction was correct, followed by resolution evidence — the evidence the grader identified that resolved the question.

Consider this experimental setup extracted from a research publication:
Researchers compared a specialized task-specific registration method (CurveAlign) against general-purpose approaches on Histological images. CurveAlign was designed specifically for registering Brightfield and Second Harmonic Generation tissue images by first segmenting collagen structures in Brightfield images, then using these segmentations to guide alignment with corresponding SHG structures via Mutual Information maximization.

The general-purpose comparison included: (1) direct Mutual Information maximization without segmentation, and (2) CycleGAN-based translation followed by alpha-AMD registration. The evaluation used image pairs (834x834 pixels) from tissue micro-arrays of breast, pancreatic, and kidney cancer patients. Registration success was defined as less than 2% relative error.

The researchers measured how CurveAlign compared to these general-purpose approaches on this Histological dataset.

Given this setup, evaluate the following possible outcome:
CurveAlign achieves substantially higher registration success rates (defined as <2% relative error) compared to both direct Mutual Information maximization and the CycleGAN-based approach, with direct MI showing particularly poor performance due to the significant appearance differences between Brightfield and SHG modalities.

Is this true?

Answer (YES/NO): NO